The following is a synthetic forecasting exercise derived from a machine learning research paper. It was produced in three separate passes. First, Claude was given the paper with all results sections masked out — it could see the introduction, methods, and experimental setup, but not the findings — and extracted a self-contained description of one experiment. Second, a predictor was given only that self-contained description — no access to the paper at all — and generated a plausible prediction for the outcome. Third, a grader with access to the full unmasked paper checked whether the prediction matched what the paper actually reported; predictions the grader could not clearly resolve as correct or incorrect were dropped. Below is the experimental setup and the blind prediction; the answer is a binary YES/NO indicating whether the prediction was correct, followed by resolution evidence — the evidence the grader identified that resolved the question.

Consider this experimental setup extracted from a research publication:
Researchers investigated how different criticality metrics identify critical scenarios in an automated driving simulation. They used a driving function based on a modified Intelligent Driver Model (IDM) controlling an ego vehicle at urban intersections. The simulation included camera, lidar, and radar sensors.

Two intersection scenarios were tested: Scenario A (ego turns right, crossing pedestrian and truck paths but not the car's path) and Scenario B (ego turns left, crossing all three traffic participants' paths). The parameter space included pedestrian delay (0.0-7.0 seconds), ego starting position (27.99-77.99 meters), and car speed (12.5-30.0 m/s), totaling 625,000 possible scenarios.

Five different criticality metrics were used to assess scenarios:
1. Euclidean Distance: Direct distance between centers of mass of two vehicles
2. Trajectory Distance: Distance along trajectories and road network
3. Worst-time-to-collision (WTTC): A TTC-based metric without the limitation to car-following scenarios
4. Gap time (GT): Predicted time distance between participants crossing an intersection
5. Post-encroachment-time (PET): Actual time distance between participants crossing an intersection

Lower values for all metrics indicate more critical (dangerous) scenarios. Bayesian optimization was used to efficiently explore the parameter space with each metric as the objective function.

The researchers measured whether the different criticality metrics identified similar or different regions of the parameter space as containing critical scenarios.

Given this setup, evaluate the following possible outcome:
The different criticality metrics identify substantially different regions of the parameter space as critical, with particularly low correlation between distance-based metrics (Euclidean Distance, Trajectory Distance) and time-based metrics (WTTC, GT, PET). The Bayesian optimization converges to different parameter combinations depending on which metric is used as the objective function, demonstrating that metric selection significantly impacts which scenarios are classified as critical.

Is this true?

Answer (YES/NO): NO